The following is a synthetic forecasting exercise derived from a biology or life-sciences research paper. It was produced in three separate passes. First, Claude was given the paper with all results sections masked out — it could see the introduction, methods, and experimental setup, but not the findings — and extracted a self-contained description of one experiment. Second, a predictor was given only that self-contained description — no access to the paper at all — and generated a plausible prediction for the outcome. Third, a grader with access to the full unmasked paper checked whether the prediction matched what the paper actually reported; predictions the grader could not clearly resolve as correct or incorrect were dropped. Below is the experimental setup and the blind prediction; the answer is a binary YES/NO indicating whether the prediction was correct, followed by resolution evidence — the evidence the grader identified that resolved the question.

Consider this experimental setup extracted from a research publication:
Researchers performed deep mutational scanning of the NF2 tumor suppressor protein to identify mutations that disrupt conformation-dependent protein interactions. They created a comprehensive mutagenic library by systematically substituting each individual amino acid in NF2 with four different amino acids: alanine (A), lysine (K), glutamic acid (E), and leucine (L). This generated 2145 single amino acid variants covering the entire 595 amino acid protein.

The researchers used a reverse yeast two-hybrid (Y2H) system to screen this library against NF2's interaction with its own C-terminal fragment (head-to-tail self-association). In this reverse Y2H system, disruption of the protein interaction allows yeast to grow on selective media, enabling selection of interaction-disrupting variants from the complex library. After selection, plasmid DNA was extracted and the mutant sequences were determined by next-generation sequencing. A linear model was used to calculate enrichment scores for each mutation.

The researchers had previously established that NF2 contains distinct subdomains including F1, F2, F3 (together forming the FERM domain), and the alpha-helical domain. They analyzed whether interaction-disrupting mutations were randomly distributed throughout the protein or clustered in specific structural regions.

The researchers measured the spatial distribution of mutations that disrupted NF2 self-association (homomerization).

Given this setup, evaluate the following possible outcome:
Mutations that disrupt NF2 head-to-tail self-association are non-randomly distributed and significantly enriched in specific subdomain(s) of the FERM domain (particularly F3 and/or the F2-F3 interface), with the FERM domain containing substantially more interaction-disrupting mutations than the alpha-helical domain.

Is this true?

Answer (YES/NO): NO